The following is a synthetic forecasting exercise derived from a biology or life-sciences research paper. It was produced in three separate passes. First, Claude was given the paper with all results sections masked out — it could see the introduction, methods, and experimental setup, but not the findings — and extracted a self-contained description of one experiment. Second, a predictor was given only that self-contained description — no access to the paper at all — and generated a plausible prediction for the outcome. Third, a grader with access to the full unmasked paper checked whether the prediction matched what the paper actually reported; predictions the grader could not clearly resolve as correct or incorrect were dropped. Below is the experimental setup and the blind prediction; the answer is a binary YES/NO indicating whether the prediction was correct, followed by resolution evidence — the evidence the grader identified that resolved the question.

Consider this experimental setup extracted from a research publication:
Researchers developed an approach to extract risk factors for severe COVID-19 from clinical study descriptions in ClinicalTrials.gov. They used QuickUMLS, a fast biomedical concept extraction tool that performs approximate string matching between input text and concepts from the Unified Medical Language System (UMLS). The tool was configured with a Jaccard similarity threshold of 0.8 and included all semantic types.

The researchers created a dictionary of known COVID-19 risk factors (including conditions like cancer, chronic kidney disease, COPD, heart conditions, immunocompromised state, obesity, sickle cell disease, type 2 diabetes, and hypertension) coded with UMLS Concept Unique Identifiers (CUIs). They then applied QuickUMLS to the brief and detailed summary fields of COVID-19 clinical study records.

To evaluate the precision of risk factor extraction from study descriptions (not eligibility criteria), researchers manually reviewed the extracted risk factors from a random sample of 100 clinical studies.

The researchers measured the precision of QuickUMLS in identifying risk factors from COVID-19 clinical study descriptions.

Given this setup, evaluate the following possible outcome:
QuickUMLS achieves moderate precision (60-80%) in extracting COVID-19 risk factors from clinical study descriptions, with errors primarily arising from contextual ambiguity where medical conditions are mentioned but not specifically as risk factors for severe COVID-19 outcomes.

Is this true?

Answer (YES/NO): NO